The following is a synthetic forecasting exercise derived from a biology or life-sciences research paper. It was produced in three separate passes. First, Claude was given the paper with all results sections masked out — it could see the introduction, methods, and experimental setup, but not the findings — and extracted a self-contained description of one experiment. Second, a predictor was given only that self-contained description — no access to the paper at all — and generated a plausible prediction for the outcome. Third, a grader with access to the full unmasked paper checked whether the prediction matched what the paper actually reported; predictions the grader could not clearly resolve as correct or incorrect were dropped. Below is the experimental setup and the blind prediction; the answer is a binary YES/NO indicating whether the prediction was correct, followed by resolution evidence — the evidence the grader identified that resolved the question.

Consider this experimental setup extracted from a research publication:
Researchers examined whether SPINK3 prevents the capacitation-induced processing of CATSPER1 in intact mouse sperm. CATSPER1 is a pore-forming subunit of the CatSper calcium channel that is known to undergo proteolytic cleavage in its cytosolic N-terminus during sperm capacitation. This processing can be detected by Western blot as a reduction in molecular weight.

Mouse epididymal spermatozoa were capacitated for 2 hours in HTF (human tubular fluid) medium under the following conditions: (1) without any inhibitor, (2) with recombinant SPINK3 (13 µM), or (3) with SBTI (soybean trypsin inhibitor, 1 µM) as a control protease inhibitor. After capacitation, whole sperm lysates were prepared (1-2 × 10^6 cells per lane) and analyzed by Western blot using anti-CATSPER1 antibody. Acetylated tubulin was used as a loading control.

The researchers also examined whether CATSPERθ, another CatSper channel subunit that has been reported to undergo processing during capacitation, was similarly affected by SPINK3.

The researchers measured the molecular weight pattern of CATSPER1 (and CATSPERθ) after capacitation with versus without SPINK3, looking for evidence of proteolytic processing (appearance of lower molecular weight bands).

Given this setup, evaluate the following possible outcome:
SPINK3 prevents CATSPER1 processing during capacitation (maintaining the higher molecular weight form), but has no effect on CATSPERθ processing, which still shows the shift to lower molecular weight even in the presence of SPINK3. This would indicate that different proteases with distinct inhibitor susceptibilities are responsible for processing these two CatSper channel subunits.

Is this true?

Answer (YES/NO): YES